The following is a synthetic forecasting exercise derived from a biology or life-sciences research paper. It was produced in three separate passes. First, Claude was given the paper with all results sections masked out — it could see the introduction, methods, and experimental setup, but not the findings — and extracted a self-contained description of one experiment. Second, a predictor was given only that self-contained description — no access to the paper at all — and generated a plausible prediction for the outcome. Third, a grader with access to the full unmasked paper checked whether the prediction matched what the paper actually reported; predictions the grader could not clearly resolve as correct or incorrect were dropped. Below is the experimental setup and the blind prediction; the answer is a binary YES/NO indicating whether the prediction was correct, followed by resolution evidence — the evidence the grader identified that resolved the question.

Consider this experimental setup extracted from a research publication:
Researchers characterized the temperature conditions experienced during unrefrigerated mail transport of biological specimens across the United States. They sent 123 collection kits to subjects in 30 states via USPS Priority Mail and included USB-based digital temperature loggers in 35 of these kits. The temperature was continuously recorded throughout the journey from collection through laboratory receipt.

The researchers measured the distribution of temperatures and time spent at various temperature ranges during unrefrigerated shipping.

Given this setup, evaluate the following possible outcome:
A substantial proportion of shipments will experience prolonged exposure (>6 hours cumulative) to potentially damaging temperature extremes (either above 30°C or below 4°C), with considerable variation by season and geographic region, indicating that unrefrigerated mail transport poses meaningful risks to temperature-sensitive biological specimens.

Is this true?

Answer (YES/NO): NO